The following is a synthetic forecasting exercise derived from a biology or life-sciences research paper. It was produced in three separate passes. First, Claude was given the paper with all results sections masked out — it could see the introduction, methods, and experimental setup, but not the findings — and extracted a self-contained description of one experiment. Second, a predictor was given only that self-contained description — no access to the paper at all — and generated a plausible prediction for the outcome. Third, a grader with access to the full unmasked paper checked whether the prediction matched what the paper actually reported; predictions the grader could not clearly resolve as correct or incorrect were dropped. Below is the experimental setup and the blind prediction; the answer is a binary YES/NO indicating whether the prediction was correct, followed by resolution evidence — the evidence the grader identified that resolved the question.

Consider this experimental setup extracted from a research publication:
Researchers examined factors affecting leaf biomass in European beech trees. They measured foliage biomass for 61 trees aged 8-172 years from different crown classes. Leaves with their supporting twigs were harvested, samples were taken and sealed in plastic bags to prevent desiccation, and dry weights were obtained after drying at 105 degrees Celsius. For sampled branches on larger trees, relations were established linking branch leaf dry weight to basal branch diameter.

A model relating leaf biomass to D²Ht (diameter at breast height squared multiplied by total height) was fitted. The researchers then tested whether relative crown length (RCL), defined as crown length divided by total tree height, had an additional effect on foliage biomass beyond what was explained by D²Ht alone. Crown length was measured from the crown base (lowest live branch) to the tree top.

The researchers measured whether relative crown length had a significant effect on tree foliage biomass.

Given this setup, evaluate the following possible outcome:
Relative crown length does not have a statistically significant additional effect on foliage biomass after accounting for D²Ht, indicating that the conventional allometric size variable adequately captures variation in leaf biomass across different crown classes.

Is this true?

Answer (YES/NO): NO